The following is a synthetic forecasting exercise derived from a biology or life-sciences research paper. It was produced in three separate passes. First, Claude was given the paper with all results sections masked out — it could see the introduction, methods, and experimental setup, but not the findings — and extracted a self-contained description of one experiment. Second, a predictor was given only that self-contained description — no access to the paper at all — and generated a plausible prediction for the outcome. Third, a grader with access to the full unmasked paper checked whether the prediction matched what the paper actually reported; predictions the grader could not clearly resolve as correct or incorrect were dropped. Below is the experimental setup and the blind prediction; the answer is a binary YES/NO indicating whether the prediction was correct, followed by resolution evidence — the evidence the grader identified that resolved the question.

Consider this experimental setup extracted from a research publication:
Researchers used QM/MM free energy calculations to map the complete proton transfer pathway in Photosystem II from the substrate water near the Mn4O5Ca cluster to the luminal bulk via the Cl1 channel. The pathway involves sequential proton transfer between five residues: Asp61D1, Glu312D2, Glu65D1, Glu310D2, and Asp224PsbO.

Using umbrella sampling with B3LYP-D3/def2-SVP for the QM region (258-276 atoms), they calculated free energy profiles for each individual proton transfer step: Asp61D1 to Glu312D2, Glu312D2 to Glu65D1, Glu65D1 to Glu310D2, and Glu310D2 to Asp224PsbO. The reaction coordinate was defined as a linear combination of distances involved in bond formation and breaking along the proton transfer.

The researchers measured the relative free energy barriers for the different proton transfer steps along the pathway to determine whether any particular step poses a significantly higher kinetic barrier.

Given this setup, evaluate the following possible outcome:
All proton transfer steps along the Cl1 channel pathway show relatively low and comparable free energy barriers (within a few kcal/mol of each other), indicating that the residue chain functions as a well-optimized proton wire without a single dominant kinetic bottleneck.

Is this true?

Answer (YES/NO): NO